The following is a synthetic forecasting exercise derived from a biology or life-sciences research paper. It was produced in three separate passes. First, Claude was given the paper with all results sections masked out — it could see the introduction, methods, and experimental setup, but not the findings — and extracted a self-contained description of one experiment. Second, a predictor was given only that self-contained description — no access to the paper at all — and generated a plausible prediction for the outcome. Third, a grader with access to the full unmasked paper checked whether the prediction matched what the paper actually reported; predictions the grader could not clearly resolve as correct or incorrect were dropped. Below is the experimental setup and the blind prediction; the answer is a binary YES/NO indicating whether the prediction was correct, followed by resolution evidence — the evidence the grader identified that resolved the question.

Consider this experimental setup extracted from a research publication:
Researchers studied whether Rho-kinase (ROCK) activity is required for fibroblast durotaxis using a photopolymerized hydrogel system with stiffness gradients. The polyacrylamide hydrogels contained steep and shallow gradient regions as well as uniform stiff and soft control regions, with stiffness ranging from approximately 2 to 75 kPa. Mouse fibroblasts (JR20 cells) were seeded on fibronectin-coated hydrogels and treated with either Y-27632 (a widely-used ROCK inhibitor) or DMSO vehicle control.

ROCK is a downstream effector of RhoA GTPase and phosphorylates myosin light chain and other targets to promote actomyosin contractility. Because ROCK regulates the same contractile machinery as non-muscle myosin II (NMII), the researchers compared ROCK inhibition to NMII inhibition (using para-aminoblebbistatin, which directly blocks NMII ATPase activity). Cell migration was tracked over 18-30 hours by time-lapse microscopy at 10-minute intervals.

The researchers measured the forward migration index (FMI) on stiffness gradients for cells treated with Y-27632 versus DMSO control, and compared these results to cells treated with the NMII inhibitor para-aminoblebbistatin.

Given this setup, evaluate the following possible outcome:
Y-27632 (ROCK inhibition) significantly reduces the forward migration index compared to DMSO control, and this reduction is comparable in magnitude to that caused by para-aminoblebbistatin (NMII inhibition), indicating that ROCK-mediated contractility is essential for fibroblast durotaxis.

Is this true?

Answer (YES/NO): NO